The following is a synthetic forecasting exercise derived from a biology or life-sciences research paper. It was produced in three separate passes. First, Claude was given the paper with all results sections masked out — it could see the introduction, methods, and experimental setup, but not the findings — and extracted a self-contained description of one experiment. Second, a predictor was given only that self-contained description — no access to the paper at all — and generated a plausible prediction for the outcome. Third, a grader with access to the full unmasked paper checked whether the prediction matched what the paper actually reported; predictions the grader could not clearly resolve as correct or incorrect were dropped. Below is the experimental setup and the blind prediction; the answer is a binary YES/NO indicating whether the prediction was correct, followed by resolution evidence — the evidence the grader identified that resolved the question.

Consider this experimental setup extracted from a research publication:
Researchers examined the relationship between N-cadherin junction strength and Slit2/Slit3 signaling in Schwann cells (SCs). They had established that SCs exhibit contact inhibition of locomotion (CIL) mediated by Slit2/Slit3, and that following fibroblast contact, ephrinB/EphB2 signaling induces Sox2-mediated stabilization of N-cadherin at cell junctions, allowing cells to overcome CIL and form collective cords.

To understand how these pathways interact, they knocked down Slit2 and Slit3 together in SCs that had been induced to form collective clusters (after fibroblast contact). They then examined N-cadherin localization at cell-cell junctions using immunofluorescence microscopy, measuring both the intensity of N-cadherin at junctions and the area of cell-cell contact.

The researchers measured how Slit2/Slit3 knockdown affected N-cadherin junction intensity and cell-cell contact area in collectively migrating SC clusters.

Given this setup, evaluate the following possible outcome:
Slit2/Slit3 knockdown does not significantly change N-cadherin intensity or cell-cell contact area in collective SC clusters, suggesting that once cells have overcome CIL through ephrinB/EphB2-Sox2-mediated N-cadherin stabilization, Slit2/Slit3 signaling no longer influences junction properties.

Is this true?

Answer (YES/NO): NO